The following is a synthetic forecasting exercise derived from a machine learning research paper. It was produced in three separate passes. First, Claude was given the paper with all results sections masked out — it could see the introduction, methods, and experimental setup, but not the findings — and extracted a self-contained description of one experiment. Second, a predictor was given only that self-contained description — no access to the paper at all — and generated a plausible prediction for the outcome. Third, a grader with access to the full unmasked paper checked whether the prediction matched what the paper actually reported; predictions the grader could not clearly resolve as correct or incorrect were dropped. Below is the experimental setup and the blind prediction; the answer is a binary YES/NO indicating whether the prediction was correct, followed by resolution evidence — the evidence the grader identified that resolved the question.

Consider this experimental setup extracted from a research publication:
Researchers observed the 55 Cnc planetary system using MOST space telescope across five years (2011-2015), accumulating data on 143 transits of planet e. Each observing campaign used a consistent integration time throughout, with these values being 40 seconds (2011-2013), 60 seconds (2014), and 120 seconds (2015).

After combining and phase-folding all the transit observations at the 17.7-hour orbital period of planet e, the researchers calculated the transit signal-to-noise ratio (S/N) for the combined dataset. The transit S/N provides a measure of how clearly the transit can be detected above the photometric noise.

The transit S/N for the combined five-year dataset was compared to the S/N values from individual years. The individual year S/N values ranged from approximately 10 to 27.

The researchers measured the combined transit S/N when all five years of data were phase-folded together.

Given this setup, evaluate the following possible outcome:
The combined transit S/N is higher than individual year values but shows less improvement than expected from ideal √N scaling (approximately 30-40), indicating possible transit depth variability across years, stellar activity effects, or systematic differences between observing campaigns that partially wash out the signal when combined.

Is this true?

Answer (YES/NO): NO